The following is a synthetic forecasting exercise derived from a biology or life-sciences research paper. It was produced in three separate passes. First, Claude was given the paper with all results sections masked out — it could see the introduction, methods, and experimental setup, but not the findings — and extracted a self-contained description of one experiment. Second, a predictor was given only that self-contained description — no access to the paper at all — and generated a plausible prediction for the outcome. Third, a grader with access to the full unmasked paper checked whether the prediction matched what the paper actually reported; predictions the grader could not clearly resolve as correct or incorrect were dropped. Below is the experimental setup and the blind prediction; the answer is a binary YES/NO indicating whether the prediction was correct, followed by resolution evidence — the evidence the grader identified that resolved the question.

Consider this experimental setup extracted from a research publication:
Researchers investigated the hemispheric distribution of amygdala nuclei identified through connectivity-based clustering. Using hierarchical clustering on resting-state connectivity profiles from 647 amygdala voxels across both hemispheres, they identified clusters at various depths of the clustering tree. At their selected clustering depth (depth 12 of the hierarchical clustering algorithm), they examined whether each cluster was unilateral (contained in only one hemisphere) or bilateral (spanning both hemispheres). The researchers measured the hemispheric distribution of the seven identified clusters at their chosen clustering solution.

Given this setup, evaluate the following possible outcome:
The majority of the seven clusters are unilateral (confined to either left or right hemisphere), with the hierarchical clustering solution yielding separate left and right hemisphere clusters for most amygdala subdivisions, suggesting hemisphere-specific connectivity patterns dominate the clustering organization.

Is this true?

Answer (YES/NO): NO